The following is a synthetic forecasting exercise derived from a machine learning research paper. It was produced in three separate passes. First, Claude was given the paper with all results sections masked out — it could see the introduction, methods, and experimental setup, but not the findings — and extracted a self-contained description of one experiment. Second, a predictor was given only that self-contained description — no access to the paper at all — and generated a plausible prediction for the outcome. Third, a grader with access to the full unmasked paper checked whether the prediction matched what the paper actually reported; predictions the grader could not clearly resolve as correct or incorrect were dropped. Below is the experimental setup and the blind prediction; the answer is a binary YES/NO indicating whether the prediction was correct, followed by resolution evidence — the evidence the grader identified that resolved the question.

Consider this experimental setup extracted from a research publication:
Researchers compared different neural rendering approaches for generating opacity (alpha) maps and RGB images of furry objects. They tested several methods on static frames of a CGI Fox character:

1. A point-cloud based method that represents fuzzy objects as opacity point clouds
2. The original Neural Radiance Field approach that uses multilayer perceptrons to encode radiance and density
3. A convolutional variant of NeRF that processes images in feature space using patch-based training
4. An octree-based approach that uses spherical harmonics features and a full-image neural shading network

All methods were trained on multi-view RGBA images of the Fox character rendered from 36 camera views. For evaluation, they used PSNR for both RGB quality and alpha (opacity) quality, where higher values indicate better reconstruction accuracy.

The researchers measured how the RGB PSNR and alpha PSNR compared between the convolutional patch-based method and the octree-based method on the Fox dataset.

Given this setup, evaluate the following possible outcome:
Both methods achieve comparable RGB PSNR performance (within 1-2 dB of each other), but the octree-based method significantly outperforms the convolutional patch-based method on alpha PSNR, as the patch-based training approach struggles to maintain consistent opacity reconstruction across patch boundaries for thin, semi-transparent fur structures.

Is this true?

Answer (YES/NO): NO